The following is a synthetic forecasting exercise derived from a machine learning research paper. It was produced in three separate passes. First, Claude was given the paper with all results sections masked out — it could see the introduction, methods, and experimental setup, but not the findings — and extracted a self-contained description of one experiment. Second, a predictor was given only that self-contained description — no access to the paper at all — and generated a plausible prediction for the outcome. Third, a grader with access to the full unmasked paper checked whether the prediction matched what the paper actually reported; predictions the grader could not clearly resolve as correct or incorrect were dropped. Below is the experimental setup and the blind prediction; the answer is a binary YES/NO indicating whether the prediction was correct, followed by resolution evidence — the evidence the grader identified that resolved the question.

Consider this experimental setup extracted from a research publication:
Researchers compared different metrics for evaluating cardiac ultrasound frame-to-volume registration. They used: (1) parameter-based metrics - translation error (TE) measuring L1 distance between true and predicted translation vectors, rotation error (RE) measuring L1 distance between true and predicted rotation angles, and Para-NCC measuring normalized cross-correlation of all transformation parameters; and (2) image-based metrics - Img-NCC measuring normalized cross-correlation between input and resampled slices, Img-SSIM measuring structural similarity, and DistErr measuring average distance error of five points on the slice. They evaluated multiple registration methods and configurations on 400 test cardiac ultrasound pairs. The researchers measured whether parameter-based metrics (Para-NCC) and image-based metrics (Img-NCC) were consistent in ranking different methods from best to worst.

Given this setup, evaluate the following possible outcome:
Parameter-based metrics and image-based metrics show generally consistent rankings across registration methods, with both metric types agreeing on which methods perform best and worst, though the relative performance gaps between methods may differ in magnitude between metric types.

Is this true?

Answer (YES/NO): YES